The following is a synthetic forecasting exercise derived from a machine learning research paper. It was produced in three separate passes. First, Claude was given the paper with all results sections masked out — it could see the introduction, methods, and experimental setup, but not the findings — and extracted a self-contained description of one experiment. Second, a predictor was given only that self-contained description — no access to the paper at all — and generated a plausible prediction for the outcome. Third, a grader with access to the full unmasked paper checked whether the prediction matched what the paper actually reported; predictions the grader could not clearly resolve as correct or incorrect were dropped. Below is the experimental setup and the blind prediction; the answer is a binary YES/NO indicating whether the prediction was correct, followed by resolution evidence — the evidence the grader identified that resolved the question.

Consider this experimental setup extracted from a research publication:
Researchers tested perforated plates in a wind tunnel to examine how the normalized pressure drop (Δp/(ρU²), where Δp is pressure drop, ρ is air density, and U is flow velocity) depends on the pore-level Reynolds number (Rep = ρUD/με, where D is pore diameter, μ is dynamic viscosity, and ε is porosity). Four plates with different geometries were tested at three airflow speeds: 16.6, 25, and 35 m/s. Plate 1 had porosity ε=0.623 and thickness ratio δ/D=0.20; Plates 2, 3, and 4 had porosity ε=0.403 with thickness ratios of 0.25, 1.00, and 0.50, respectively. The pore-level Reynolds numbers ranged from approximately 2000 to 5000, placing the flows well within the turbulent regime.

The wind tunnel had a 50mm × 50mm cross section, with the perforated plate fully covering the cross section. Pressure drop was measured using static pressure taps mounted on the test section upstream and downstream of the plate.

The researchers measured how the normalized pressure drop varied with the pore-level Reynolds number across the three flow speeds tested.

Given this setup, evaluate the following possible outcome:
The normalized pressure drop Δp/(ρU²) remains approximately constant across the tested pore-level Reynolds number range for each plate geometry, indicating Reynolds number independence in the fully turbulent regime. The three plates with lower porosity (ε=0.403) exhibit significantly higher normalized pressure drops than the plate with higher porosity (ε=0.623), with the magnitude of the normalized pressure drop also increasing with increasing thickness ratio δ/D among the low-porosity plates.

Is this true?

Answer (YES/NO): NO